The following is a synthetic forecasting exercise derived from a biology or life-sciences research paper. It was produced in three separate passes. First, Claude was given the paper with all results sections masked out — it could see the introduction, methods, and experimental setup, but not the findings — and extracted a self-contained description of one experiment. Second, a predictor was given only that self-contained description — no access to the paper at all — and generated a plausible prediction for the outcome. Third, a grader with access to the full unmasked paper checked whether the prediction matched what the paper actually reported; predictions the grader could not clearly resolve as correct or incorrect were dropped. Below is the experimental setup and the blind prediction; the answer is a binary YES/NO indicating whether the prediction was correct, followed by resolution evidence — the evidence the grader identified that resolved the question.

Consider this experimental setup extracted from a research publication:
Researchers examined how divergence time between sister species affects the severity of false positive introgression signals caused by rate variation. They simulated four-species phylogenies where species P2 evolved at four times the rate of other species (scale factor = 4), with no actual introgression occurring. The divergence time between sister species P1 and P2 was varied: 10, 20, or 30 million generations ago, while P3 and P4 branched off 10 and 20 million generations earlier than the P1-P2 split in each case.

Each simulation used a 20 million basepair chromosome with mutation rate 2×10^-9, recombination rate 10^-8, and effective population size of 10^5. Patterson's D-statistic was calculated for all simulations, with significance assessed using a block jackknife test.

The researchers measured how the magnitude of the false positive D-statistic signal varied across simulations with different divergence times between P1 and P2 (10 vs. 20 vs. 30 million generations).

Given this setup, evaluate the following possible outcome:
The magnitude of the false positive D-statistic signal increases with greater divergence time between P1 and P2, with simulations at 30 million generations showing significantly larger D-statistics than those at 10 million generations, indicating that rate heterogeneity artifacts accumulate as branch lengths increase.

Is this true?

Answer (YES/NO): NO